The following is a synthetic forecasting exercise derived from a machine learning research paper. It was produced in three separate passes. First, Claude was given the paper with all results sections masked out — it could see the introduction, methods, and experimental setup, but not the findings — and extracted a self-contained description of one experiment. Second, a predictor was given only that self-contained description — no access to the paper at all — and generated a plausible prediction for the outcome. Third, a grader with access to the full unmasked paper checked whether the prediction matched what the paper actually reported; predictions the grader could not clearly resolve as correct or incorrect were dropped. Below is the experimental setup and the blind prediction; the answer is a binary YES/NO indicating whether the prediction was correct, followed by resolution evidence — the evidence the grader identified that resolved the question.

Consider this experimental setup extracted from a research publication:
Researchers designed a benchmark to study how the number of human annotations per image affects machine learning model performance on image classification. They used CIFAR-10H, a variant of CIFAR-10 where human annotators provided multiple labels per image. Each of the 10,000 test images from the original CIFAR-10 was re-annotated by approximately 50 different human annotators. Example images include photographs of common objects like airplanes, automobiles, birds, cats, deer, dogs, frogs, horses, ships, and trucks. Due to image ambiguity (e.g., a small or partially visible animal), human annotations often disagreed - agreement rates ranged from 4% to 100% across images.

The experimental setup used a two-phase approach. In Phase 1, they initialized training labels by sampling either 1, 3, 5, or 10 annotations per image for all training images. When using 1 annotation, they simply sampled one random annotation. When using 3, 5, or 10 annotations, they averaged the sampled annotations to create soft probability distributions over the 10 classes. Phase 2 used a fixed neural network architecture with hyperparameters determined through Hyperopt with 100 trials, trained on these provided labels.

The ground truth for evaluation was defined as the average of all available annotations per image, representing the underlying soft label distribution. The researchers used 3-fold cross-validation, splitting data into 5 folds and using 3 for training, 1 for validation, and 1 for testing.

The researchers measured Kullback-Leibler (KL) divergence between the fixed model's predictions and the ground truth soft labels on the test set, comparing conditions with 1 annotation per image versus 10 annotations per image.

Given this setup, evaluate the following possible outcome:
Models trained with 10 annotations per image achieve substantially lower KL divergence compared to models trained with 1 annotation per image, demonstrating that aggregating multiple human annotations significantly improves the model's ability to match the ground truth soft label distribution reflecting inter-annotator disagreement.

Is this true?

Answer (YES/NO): YES